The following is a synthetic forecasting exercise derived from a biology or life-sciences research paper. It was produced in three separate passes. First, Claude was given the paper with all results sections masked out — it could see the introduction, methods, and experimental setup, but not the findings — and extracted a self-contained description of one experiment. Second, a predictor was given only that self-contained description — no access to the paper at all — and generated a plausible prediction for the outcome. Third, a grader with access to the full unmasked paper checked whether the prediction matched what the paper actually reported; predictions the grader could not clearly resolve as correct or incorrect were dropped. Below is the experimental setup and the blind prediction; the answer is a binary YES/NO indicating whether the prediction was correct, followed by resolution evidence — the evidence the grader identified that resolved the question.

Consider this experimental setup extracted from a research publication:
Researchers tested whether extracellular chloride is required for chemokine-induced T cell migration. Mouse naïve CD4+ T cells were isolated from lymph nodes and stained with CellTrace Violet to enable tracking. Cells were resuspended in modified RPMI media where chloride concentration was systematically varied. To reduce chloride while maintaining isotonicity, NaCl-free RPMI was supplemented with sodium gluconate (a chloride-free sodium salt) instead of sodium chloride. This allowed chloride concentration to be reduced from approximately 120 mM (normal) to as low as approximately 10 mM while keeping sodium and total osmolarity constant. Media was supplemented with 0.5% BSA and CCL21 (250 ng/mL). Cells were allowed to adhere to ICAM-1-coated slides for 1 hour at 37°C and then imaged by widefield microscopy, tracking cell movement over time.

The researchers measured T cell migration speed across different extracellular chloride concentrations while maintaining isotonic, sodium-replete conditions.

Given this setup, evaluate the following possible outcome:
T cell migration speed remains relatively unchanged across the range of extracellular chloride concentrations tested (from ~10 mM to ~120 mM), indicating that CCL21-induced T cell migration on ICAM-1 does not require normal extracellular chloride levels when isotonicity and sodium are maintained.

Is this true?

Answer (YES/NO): NO